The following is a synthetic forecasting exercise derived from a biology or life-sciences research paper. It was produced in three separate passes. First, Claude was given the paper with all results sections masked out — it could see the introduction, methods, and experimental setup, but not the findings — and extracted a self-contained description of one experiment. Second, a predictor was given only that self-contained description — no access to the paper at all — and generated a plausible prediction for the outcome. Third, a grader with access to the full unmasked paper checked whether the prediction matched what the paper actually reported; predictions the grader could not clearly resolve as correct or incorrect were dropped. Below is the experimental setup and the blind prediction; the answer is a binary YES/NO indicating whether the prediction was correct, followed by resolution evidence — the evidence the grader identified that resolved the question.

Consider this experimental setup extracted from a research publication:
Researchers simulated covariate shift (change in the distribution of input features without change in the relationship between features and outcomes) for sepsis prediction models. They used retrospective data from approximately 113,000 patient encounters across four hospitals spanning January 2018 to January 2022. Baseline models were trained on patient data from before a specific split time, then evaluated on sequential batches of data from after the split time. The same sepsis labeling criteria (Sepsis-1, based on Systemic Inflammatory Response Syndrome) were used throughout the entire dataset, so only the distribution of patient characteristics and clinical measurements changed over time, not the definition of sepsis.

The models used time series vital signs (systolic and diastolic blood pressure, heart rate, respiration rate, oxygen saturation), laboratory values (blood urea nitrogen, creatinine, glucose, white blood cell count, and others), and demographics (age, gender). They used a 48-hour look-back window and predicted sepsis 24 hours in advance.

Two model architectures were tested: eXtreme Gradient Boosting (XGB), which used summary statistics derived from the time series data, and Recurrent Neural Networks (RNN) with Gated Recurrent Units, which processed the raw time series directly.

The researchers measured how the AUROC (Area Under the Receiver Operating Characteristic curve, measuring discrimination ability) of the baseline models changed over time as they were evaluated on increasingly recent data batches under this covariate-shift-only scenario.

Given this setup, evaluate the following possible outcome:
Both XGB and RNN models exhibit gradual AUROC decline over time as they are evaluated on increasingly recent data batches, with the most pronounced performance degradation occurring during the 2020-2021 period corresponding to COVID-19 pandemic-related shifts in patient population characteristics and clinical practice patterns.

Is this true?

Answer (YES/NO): NO